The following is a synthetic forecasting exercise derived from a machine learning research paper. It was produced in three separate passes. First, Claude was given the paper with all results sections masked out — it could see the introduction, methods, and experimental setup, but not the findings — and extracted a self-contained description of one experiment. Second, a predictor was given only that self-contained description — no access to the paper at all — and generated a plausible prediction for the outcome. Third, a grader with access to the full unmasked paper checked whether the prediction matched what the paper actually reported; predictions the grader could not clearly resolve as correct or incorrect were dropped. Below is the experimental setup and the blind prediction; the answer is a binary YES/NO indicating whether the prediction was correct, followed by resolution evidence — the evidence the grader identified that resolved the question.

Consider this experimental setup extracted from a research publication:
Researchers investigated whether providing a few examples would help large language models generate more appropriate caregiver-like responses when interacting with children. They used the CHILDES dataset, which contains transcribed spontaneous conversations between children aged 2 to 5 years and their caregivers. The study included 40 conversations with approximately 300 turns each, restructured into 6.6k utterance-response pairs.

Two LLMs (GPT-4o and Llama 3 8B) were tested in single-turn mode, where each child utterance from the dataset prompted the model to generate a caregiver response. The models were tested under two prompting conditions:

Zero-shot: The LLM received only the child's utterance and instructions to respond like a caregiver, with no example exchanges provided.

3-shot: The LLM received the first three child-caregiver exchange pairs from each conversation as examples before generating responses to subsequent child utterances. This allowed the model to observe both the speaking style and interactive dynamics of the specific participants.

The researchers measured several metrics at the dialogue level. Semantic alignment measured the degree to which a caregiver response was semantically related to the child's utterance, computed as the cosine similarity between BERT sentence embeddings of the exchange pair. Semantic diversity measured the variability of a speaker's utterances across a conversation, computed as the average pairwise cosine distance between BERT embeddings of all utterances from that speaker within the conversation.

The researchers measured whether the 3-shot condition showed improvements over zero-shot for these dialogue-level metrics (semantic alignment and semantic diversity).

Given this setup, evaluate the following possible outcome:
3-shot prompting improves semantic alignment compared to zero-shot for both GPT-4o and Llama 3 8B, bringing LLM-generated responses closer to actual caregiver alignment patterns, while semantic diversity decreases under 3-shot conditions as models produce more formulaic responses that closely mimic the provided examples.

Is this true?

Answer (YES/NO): NO